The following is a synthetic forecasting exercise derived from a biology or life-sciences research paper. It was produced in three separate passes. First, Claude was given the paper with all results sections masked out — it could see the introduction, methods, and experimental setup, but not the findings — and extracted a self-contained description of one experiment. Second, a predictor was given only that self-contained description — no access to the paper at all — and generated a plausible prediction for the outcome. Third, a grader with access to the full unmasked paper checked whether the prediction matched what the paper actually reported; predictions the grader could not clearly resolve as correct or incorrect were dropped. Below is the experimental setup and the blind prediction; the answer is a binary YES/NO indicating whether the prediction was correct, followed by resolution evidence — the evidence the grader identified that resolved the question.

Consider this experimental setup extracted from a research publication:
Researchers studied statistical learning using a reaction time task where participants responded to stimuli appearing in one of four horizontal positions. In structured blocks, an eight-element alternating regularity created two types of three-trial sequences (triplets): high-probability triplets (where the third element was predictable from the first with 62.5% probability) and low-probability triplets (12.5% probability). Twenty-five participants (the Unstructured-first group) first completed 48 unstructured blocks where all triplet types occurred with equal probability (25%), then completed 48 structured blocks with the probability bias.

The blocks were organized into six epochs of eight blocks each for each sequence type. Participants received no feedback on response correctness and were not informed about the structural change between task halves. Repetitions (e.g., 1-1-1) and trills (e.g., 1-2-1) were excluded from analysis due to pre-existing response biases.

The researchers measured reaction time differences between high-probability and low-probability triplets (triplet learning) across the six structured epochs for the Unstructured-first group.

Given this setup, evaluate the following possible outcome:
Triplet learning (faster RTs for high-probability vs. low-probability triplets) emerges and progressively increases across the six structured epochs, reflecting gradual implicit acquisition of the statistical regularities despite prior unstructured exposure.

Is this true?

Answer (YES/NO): YES